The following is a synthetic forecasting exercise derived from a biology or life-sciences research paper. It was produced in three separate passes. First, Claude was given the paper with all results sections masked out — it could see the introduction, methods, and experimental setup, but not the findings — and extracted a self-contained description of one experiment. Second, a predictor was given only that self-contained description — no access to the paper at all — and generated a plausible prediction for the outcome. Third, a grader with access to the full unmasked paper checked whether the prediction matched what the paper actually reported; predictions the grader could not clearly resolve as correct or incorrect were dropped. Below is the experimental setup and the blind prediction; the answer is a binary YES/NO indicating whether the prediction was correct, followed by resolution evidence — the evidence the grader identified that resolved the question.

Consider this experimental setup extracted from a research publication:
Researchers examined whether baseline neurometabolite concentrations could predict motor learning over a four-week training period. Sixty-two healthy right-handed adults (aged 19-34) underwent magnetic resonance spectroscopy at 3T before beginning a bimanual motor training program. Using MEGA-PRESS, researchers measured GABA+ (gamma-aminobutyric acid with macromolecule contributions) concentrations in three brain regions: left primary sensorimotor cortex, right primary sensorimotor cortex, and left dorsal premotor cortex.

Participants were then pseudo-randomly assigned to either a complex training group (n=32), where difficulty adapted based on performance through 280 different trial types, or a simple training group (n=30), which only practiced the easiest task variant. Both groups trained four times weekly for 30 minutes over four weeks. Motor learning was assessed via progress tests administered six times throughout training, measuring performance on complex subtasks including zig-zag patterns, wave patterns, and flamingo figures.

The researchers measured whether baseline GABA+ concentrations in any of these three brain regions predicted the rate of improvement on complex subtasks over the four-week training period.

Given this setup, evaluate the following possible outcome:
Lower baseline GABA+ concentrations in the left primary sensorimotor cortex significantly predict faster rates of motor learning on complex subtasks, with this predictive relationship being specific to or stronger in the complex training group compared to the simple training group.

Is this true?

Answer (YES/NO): NO